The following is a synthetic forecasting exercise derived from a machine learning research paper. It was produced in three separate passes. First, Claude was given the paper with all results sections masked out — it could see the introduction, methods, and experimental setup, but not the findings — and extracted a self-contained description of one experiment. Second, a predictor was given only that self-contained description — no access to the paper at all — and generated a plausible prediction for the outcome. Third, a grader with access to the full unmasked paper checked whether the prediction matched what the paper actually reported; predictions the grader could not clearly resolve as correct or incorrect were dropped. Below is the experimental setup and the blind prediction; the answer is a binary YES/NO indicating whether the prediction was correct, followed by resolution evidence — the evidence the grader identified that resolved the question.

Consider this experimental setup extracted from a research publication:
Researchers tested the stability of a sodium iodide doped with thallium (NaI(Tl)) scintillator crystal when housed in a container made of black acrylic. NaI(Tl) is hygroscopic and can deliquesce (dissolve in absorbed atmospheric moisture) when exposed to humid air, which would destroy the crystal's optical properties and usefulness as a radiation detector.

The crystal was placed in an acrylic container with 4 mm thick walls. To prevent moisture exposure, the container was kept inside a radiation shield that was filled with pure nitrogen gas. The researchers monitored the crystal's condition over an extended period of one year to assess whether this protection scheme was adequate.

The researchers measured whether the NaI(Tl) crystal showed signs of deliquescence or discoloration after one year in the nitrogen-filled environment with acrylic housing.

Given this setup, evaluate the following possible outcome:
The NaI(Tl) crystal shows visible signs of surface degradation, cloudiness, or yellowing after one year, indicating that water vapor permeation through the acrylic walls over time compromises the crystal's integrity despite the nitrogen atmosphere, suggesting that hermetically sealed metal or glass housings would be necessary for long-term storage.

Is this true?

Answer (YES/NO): NO